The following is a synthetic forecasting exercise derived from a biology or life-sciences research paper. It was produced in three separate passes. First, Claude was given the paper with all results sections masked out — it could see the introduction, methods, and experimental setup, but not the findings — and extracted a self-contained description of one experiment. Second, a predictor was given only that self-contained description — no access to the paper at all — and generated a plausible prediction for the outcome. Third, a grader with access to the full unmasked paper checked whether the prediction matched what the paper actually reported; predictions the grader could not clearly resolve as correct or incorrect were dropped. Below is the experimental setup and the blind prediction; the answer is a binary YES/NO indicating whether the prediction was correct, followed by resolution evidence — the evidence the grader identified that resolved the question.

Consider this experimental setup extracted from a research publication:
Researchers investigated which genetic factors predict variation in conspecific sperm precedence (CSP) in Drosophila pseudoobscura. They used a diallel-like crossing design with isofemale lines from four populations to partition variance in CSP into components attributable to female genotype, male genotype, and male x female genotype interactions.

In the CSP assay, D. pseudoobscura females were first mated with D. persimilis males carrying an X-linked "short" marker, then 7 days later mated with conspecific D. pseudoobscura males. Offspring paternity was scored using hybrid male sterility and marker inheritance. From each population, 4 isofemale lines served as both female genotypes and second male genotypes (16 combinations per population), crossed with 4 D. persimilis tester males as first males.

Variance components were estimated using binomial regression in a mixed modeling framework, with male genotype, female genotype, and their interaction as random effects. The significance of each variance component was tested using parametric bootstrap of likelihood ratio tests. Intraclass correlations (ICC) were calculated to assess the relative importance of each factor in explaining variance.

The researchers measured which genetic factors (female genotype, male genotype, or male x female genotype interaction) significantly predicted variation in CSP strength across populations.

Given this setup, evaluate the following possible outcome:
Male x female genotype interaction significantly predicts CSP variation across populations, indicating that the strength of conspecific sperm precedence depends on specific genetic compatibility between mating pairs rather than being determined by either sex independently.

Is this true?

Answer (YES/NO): NO